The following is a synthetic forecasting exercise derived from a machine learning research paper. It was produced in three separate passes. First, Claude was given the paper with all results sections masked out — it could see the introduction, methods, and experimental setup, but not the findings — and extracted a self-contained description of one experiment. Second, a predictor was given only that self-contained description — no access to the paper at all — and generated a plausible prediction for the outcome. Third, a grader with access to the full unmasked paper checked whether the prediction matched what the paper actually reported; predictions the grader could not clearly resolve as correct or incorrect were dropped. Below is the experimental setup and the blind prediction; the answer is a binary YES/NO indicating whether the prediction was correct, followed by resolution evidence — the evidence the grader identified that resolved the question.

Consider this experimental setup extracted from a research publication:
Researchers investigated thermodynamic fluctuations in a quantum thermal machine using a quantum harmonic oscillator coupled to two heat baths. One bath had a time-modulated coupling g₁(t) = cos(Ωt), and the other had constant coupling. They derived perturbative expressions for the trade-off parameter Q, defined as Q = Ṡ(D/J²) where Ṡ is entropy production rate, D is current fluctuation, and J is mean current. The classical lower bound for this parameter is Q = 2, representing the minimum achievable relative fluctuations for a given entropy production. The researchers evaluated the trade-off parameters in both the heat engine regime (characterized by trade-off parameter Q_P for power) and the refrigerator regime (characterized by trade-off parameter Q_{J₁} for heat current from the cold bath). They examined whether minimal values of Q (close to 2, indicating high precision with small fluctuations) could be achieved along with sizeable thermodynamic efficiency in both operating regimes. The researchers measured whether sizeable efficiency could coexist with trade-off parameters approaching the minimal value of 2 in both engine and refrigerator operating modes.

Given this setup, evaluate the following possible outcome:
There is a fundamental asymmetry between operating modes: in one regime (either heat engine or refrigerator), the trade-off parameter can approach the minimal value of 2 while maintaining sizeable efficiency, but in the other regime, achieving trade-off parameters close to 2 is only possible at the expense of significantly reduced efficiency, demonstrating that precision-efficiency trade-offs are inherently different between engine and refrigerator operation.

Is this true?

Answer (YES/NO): NO